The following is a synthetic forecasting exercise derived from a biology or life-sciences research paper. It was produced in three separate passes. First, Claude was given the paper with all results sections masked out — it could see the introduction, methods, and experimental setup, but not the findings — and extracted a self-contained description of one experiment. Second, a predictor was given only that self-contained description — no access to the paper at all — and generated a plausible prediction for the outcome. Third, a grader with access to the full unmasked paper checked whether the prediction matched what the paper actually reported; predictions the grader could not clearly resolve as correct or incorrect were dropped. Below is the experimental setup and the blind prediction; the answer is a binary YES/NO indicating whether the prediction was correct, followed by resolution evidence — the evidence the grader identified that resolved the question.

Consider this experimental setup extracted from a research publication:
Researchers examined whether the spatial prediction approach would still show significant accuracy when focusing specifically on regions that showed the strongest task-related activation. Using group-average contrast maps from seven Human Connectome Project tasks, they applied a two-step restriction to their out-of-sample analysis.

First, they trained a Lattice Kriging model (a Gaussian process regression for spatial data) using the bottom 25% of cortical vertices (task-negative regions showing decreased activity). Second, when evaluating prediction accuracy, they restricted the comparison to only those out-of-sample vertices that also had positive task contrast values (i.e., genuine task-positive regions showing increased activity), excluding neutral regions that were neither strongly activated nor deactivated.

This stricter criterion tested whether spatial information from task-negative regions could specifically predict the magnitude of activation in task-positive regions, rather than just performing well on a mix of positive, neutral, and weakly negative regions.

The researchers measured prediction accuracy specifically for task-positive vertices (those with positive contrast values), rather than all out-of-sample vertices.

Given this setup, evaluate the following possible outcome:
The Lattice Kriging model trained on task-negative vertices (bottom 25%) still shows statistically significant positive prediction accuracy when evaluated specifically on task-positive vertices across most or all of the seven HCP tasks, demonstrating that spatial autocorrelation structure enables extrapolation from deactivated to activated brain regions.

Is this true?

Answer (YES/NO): YES